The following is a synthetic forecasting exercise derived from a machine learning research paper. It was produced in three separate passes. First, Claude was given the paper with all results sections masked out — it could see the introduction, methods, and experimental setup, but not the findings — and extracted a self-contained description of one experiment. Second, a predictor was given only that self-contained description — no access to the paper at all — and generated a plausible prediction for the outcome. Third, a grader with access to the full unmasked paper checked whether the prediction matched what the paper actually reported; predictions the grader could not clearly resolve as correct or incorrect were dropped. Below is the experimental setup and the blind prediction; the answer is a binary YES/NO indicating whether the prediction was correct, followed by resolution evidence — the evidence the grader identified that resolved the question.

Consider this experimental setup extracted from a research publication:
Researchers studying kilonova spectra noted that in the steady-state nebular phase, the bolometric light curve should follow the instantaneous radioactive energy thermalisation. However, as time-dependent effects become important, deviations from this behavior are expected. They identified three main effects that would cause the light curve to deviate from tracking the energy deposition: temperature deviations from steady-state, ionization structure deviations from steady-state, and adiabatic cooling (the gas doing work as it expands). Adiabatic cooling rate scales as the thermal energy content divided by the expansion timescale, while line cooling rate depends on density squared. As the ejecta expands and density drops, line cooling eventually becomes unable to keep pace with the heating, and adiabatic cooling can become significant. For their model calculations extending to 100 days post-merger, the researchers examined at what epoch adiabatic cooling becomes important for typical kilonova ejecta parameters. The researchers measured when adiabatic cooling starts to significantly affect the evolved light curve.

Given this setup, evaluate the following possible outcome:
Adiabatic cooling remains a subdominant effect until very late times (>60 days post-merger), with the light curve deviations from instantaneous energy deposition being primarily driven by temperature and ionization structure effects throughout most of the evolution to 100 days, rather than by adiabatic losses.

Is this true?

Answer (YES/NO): NO